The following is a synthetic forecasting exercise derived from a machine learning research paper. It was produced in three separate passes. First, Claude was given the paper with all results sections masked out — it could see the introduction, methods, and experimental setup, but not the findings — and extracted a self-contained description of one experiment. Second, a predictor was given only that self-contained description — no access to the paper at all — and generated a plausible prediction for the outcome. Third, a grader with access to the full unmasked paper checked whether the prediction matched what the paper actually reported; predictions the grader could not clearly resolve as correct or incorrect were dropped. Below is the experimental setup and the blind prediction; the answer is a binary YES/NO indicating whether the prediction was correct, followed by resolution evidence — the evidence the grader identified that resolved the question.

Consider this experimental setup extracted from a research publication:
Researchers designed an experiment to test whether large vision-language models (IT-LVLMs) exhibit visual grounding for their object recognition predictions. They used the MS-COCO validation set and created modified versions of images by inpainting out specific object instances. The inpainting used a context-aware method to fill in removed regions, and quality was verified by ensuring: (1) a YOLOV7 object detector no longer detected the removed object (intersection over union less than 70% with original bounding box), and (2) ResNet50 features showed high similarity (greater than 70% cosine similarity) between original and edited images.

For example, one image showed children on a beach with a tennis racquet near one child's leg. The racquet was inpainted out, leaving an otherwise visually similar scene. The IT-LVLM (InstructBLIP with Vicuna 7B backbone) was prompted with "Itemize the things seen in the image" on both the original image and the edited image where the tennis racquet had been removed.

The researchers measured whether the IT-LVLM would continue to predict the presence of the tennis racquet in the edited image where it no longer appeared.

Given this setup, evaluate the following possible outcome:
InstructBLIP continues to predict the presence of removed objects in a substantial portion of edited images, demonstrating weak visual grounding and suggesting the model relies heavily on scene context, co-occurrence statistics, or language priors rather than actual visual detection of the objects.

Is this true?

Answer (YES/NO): YES